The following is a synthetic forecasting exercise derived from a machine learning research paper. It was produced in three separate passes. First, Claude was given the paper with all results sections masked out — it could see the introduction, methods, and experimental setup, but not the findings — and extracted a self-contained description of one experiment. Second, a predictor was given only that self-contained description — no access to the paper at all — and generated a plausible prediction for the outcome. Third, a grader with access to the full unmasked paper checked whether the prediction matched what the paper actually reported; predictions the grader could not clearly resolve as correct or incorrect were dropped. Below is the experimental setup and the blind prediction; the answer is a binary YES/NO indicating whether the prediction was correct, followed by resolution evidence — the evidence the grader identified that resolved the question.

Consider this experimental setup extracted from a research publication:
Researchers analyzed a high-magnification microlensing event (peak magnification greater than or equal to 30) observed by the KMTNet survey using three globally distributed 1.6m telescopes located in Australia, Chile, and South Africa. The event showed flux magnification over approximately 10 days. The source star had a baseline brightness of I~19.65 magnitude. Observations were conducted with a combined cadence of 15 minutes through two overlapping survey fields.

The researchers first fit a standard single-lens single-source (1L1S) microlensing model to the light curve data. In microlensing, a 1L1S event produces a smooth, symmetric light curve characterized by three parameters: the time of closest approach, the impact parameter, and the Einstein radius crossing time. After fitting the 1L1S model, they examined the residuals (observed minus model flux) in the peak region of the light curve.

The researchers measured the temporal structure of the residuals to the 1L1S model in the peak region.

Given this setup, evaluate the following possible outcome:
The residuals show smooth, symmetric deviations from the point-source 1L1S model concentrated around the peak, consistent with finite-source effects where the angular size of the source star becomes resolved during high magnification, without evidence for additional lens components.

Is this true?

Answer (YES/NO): NO